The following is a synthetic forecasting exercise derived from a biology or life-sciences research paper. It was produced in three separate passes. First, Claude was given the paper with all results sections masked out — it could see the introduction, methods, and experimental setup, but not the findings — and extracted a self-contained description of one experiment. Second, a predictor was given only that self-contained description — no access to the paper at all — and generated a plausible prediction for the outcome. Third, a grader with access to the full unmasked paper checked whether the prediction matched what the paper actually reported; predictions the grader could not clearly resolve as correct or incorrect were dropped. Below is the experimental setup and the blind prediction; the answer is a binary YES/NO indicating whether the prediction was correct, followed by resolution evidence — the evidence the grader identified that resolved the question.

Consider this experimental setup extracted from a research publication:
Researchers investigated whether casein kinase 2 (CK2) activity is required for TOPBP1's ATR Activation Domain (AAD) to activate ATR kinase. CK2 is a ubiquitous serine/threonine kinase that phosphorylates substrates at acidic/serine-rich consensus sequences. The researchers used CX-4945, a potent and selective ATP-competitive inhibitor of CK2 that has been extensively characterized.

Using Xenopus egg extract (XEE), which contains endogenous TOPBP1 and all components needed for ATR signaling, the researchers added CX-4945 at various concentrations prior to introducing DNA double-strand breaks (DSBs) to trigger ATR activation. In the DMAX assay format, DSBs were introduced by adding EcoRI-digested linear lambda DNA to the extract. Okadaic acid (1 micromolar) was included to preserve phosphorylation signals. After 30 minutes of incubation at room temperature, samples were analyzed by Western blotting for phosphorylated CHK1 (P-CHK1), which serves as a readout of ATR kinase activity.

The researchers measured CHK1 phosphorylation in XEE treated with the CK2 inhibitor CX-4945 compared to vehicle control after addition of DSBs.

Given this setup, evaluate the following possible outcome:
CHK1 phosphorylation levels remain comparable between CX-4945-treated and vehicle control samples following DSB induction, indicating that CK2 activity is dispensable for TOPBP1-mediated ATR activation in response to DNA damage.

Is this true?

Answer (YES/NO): NO